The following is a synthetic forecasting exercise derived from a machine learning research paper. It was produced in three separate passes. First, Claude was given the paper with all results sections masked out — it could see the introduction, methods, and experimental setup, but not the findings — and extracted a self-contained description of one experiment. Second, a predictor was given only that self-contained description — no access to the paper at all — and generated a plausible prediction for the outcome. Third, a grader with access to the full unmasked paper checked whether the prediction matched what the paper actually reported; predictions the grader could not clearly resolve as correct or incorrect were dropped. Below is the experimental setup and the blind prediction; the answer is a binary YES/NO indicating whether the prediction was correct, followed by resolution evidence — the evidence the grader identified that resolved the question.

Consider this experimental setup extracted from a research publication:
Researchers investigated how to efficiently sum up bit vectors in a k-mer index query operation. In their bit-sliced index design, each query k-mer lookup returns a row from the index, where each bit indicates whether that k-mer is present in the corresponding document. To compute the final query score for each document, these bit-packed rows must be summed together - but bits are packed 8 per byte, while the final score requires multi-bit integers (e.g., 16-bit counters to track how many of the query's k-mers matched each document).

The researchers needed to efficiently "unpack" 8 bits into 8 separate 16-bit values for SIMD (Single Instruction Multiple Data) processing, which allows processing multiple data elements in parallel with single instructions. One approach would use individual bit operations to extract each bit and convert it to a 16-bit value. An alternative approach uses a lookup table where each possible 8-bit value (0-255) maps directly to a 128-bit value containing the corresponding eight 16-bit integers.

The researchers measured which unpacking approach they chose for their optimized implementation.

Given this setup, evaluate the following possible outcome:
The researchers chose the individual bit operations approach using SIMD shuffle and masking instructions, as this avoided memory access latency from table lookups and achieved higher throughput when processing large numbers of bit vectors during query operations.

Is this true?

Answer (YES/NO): NO